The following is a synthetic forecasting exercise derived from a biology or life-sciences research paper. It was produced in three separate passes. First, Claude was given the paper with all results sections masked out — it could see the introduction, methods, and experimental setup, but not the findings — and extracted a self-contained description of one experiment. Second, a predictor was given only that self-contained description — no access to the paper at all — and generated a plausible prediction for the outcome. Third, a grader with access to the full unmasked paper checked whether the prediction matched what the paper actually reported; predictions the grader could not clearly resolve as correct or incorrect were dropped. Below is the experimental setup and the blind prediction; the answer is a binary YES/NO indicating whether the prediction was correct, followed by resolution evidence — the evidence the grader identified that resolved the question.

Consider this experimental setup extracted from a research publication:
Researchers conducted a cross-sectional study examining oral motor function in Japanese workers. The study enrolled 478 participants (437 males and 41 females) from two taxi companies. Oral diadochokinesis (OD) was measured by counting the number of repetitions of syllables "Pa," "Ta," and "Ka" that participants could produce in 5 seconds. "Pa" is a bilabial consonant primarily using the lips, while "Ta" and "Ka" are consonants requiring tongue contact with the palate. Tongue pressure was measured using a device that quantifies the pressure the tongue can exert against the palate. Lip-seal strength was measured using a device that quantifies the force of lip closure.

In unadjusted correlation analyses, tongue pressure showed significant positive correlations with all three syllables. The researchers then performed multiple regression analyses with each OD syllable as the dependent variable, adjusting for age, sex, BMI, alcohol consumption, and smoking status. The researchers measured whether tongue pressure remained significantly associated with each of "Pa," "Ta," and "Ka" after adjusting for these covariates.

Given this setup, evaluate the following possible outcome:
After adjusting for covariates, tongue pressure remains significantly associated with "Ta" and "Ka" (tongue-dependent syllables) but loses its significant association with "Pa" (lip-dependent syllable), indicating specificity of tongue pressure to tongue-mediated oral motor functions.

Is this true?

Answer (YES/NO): NO